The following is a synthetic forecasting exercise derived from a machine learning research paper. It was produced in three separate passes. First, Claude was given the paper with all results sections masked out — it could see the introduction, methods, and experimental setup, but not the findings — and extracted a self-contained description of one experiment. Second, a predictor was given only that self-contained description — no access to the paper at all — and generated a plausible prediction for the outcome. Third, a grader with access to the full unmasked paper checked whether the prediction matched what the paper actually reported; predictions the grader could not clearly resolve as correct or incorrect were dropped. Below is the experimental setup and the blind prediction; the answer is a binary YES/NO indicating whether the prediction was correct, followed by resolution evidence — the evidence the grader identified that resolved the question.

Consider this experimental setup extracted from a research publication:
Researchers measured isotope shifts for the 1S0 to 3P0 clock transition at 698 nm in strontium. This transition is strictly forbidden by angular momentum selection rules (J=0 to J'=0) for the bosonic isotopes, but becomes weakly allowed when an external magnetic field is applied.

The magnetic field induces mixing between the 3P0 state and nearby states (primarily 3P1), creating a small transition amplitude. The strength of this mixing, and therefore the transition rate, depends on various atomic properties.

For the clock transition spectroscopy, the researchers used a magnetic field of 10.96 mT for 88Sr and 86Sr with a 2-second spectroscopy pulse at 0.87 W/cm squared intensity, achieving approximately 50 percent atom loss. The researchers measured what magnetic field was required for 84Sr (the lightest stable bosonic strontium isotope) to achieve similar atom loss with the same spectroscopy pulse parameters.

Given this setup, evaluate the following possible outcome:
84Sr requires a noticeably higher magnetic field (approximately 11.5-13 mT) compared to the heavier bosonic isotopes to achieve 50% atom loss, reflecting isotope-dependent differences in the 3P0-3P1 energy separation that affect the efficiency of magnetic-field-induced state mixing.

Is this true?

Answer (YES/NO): NO